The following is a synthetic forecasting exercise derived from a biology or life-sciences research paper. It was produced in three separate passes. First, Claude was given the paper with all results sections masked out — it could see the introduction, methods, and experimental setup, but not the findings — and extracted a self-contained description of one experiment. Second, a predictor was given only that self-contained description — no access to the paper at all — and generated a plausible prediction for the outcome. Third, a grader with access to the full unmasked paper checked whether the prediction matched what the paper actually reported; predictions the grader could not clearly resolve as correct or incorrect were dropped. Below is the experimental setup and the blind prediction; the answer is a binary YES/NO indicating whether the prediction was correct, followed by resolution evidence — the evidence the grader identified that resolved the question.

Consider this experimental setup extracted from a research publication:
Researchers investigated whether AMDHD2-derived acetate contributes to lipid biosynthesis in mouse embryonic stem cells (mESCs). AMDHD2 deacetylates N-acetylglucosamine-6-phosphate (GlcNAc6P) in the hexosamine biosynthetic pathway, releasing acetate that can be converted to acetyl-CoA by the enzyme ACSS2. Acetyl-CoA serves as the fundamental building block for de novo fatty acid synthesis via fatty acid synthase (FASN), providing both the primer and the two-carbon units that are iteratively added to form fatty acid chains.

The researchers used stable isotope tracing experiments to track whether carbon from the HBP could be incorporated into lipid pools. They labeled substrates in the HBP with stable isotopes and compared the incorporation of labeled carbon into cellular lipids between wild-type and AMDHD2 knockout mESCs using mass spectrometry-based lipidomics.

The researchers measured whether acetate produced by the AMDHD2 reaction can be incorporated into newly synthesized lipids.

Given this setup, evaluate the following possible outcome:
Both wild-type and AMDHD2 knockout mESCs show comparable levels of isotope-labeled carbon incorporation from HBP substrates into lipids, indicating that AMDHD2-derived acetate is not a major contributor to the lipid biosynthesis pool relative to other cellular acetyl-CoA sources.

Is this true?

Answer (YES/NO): NO